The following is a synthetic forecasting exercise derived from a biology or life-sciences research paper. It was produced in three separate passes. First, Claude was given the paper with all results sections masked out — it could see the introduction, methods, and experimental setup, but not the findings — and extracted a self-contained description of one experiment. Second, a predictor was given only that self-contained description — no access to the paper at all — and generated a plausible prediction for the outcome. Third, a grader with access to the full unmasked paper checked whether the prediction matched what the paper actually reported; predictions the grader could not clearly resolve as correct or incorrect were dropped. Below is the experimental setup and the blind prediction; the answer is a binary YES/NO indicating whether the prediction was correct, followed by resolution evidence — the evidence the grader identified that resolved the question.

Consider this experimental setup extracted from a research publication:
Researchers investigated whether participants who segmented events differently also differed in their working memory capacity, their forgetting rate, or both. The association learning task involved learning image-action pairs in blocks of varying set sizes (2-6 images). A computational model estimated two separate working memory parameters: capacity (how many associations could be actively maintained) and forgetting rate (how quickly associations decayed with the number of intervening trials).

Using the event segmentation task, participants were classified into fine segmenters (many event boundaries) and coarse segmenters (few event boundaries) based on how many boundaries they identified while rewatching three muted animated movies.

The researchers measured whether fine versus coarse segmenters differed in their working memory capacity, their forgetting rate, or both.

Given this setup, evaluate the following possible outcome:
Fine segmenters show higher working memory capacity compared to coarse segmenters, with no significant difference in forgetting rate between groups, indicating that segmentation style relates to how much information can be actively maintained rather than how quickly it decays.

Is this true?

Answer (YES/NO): NO